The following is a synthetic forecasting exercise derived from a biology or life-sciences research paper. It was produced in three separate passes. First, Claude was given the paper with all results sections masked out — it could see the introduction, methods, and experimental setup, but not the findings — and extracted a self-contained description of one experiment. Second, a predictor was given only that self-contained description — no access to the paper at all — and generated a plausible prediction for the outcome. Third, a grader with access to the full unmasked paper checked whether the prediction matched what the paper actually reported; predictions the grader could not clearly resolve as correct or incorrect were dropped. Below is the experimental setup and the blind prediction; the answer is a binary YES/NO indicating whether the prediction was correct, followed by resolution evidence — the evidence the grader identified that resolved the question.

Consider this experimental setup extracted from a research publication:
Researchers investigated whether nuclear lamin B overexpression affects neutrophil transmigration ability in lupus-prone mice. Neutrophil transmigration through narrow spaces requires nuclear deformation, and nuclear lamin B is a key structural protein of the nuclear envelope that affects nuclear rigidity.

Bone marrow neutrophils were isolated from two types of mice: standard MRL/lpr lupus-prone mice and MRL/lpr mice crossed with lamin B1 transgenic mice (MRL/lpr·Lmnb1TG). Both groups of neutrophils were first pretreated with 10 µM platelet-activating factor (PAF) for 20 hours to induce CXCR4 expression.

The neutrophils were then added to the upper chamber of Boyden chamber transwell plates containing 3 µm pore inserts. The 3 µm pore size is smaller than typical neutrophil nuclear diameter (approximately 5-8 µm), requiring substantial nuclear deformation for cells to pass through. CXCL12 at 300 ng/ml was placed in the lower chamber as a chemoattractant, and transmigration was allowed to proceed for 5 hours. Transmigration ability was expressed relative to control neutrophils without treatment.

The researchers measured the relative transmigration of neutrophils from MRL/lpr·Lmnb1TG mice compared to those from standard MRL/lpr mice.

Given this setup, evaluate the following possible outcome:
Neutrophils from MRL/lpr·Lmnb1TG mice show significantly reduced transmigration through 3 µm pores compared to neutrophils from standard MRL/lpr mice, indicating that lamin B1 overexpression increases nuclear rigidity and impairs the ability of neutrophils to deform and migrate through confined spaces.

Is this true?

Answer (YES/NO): NO